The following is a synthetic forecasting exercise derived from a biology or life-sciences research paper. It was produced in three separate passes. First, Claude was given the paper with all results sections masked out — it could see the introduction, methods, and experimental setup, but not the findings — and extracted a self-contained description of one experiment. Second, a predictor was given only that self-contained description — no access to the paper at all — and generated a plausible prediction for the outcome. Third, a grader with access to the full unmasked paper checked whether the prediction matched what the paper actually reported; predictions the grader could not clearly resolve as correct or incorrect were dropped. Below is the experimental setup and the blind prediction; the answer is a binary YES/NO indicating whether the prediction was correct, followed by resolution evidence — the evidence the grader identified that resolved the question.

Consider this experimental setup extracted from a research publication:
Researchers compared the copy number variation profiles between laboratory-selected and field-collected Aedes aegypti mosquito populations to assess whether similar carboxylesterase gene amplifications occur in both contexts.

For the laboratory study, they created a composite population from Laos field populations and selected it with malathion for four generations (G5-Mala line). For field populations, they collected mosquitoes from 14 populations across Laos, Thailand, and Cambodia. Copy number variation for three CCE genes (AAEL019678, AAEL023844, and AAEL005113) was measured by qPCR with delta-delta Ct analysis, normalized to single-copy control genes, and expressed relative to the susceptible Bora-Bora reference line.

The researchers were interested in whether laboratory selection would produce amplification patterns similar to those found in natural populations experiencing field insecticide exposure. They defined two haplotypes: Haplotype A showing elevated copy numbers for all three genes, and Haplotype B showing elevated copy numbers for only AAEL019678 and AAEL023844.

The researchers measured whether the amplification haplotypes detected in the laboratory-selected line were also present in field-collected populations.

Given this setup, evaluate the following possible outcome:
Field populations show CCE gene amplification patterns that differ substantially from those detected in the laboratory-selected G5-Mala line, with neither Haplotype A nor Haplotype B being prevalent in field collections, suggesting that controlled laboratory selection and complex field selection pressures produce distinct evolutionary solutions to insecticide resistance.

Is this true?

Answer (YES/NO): NO